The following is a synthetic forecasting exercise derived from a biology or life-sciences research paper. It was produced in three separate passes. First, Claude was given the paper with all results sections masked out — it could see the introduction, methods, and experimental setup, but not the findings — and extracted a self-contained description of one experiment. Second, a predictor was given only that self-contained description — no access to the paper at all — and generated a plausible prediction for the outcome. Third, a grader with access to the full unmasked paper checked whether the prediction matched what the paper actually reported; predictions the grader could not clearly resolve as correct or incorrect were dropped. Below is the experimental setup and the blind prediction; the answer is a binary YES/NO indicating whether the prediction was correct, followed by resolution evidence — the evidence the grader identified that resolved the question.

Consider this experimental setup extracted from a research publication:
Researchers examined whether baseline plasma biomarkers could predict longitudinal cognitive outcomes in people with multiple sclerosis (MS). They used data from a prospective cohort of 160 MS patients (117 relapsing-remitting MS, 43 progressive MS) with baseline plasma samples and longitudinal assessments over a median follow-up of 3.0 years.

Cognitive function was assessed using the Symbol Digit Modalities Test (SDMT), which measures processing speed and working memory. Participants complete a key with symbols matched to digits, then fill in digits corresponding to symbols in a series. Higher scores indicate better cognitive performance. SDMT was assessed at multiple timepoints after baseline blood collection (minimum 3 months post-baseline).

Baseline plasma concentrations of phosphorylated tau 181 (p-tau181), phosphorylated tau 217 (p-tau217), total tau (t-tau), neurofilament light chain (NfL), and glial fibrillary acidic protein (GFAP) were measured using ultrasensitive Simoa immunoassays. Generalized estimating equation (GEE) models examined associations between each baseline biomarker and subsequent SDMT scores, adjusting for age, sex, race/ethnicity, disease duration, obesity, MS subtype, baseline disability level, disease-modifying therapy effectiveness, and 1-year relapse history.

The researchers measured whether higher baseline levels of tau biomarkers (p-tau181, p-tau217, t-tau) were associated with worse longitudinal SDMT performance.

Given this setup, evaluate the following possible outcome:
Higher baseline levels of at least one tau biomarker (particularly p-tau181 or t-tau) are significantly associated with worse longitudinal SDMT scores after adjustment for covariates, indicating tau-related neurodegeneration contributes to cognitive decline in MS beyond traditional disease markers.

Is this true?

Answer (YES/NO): NO